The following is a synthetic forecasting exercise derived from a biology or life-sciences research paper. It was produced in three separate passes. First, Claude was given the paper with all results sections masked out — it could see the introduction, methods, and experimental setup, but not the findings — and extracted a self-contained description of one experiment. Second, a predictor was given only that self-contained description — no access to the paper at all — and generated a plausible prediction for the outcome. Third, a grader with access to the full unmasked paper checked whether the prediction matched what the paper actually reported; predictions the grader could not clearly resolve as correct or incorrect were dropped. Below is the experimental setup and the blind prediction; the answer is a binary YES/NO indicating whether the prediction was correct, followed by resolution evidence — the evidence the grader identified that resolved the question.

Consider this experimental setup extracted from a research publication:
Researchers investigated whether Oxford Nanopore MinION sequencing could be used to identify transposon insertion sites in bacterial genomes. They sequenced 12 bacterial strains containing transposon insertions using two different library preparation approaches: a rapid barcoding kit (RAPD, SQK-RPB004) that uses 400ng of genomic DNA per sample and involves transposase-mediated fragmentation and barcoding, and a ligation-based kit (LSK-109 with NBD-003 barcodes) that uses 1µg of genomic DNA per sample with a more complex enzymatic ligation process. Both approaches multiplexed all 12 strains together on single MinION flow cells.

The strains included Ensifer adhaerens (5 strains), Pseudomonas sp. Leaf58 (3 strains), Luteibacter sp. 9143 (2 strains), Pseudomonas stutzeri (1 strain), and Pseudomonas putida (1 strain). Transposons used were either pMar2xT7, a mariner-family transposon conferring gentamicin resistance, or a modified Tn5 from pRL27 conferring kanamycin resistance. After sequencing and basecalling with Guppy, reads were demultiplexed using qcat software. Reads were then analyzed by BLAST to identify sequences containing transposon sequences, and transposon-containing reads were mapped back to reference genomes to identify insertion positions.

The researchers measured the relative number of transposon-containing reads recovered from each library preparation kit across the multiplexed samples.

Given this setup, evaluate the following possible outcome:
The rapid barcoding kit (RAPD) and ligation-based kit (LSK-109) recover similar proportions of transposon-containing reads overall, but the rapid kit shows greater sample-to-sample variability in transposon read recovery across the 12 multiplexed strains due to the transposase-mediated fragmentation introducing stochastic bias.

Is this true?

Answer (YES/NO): NO